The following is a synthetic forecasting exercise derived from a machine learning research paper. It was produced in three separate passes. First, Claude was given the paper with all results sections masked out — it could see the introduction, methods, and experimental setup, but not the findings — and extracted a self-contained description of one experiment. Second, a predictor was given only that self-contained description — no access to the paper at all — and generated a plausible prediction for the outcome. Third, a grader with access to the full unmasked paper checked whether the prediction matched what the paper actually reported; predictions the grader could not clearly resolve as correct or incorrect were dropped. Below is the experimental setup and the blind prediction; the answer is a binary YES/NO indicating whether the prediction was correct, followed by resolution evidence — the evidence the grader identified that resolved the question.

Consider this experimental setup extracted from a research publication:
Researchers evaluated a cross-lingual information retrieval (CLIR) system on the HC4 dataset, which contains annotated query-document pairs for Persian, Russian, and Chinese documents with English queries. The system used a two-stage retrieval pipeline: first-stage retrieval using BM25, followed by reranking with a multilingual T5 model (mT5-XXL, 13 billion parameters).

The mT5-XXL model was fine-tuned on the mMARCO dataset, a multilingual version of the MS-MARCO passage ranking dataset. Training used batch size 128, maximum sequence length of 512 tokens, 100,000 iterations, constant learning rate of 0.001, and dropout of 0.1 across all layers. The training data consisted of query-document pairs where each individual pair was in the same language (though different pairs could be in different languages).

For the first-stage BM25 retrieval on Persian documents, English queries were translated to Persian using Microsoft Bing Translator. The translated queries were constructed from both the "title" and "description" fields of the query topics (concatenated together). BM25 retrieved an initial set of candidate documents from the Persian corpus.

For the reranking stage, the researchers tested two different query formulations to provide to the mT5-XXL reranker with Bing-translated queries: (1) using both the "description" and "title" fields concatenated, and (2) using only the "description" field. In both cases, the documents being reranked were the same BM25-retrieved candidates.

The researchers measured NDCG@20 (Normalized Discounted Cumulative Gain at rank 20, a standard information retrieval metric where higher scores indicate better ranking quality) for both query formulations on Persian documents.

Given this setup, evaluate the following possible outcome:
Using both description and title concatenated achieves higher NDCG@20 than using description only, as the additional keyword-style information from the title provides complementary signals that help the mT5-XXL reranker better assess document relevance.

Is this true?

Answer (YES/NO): NO